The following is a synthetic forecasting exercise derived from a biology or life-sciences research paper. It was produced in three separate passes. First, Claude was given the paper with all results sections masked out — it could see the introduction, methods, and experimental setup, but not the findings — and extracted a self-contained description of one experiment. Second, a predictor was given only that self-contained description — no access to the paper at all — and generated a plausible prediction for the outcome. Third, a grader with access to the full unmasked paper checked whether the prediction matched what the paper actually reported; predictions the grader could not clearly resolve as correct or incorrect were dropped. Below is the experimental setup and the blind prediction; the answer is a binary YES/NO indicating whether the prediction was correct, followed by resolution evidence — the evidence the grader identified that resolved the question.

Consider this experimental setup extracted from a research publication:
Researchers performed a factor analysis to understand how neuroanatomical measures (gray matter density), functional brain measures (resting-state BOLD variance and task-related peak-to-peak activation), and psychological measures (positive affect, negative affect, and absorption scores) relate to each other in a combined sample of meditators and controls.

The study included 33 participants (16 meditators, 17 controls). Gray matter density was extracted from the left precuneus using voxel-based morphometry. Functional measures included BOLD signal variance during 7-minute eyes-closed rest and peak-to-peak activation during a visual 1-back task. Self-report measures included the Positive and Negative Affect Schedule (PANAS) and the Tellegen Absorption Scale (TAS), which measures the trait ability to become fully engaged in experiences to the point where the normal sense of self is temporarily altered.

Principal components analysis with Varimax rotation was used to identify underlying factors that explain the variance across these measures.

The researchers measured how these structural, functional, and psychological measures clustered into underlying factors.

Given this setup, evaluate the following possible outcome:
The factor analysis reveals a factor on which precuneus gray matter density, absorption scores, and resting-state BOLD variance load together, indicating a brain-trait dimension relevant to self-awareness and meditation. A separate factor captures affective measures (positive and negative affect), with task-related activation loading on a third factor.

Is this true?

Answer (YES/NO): NO